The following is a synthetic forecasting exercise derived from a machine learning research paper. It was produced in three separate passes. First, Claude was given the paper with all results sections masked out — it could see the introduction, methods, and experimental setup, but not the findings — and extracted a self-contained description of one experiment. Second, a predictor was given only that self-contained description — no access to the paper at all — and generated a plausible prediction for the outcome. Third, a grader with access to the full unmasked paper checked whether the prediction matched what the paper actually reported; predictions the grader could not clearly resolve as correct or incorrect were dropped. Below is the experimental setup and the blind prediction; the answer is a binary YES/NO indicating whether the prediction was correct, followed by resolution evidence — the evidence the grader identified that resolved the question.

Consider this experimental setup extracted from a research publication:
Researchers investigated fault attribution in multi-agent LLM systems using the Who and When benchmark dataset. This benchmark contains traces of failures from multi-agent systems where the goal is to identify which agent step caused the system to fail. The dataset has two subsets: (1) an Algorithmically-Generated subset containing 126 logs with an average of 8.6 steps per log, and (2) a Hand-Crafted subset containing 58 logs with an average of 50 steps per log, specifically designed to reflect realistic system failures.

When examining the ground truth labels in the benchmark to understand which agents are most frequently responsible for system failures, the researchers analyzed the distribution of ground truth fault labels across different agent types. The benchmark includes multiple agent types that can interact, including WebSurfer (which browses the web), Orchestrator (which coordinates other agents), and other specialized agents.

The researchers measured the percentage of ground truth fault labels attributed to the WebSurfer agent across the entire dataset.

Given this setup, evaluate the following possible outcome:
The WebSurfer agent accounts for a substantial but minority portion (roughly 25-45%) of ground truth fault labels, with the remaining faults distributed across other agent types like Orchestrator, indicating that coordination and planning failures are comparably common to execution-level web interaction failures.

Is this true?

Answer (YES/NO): NO